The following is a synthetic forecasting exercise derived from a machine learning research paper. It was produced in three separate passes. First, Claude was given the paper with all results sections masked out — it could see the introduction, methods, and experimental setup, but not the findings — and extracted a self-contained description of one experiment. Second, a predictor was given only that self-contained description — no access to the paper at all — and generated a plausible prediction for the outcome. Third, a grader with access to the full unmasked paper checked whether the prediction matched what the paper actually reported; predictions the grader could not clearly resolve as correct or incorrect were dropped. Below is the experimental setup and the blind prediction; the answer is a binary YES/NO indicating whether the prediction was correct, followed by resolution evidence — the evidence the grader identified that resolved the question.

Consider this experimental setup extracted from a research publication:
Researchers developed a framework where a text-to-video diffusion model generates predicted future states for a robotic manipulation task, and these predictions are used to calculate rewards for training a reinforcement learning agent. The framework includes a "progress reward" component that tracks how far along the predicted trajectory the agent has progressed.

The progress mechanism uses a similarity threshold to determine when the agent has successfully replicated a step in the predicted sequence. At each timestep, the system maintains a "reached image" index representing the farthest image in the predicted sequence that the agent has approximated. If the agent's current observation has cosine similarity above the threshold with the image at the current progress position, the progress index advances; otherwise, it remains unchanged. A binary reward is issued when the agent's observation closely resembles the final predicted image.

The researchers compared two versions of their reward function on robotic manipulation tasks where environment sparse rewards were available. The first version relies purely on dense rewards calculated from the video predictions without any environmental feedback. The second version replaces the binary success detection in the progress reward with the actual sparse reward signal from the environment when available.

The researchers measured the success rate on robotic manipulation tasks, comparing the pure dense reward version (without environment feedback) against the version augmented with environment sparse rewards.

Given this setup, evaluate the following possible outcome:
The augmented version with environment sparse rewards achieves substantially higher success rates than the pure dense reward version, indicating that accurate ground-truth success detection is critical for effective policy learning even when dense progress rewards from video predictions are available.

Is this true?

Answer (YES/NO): YES